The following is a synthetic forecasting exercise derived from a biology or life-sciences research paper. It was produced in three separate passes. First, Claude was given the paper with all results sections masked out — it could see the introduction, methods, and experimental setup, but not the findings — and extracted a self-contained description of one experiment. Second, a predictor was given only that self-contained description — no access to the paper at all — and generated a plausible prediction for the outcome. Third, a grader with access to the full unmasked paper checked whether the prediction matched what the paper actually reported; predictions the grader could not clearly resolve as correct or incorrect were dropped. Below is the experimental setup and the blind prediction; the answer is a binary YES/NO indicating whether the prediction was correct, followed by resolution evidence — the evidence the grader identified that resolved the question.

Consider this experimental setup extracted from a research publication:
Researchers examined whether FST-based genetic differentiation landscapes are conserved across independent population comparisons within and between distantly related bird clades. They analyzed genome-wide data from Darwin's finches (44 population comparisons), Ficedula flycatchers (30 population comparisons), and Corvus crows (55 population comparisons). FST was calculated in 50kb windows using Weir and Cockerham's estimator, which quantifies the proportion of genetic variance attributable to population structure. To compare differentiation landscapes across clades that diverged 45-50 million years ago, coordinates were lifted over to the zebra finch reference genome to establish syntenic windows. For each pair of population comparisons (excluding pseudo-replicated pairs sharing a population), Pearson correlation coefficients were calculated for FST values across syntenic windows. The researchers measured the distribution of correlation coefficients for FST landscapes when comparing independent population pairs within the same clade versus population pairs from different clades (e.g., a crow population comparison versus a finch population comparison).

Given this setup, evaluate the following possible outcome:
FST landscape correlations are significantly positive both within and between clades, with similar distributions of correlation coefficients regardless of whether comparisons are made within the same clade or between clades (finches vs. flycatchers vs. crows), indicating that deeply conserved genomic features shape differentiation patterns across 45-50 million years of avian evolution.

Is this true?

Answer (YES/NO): NO